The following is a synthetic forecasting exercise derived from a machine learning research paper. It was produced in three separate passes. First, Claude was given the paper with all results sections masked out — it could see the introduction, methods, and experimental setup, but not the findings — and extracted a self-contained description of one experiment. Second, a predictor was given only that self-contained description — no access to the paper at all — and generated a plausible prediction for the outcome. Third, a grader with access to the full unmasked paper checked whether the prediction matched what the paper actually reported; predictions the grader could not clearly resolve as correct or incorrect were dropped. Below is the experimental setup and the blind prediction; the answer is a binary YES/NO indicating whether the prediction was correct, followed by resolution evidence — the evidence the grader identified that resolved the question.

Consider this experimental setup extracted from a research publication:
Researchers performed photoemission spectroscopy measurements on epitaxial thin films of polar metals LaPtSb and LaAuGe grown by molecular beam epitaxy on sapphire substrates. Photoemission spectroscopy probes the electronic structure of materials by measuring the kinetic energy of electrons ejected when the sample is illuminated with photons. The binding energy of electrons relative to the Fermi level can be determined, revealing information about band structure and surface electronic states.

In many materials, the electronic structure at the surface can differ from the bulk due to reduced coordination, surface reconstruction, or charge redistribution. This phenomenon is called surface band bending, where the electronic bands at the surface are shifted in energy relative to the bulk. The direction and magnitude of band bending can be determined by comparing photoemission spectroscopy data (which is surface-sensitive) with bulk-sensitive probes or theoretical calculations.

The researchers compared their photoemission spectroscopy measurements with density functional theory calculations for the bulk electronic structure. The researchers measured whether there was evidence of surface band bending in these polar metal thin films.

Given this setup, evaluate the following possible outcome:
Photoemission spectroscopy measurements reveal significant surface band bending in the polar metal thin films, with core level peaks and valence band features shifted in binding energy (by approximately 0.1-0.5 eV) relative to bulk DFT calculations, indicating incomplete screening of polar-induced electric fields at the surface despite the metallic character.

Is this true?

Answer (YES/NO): YES